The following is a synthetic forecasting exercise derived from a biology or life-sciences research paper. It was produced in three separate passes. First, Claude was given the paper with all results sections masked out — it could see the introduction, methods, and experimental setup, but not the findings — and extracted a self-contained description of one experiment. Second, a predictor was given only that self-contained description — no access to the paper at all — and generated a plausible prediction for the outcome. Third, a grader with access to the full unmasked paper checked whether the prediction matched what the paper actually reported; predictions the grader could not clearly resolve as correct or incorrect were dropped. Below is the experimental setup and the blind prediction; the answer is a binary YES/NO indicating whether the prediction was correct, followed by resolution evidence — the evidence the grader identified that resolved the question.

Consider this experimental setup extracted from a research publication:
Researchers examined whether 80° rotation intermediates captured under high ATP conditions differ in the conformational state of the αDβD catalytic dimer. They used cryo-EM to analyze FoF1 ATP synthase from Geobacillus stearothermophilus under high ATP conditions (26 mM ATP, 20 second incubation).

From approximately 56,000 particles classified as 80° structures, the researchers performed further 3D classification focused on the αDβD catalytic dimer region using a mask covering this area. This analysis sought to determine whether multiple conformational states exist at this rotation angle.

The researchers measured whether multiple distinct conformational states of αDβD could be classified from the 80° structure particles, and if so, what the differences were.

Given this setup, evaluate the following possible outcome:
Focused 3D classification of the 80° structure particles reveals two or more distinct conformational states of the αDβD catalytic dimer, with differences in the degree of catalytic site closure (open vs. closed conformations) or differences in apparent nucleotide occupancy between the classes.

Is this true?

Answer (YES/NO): YES